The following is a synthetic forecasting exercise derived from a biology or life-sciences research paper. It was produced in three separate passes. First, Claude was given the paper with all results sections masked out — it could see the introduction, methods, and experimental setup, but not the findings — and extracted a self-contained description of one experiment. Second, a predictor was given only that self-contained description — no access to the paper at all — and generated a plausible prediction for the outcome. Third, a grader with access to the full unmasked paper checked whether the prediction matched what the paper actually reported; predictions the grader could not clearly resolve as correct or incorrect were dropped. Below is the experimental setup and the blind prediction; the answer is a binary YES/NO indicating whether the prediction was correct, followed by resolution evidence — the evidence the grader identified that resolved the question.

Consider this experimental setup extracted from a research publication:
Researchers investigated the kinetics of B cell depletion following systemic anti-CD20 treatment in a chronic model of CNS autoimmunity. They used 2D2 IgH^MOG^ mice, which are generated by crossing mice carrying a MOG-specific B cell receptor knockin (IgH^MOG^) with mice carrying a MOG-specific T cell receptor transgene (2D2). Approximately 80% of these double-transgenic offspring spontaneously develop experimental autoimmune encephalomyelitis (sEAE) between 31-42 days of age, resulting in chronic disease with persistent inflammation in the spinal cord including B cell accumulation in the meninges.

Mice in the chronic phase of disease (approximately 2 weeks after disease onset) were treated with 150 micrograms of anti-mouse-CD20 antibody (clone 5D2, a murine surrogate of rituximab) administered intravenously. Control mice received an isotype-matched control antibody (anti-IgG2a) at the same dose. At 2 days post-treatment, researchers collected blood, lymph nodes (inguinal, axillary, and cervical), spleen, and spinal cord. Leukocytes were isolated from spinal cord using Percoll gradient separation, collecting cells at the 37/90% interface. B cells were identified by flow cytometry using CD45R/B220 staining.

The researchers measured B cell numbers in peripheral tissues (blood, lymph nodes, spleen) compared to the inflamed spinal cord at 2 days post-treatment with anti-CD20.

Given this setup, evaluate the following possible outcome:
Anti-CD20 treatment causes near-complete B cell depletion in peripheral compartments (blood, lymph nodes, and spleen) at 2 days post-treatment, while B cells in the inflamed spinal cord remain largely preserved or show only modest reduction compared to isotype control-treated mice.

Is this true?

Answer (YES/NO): YES